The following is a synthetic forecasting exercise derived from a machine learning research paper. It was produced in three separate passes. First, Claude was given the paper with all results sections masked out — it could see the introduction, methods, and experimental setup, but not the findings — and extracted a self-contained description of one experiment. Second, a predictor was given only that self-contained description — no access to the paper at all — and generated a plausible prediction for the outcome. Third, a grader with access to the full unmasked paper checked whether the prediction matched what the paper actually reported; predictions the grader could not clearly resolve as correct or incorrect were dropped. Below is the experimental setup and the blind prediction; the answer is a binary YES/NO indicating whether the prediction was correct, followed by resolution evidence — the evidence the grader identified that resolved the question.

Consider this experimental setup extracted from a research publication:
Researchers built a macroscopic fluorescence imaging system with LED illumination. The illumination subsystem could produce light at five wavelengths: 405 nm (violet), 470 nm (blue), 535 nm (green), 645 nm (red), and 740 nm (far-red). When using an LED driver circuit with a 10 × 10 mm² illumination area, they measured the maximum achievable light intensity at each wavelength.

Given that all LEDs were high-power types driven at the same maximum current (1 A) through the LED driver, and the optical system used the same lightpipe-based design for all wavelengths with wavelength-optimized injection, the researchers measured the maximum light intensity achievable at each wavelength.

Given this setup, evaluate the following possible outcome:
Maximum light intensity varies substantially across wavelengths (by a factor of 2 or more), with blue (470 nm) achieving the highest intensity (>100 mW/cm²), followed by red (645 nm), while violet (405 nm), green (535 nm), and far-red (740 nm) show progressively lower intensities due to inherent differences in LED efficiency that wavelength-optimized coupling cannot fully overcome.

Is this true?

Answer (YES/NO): NO